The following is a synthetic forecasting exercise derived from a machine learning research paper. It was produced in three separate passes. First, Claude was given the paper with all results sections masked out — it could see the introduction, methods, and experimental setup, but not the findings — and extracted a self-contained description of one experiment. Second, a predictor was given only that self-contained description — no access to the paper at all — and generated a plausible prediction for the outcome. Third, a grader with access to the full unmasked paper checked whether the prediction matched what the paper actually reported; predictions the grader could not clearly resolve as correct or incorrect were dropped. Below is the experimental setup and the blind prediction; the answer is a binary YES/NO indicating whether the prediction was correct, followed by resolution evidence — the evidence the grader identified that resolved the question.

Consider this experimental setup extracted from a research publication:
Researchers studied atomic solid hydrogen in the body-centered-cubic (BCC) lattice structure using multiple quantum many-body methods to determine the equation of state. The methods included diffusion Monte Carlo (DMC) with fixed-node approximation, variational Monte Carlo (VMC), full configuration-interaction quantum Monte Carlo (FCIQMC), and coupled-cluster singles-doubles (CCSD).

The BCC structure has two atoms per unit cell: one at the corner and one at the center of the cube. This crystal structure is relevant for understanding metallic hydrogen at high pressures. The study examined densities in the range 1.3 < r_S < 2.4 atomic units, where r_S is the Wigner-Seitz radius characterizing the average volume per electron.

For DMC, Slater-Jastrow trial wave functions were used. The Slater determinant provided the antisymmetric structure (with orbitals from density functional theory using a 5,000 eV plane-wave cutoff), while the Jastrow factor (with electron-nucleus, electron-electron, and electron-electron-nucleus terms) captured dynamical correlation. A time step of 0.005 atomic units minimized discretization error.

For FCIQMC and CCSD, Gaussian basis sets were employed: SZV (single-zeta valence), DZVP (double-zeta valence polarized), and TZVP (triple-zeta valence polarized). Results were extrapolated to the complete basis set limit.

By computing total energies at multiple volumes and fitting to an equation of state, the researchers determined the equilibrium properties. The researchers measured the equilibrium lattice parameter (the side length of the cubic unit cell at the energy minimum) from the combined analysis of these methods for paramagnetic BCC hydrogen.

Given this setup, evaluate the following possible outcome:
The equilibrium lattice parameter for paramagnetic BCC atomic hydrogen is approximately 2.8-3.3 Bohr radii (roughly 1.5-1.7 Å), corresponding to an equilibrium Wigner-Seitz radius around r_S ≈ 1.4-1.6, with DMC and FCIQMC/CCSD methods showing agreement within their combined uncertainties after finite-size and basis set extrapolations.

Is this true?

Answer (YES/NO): NO